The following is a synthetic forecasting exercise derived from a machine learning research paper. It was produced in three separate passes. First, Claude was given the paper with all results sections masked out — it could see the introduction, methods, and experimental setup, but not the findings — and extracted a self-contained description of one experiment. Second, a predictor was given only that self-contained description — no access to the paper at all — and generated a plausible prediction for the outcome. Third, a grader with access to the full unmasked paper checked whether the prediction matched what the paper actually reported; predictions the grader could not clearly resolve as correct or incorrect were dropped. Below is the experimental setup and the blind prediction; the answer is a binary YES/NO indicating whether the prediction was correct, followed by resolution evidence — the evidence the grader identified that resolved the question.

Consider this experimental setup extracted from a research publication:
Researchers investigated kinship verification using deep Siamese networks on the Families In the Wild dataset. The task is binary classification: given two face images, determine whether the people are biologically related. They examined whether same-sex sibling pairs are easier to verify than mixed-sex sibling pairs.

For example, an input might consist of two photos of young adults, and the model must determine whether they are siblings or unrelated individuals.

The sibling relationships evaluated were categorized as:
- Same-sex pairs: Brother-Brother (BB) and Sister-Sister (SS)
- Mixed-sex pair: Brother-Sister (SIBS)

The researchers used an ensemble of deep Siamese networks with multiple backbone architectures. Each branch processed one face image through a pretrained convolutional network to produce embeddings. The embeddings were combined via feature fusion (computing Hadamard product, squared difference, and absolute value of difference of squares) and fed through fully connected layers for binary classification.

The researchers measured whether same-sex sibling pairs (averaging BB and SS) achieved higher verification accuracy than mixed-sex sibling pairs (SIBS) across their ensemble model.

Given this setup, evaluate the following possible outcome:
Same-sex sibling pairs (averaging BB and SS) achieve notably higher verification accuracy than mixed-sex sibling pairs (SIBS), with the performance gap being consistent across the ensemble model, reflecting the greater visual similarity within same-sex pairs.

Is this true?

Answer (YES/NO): YES